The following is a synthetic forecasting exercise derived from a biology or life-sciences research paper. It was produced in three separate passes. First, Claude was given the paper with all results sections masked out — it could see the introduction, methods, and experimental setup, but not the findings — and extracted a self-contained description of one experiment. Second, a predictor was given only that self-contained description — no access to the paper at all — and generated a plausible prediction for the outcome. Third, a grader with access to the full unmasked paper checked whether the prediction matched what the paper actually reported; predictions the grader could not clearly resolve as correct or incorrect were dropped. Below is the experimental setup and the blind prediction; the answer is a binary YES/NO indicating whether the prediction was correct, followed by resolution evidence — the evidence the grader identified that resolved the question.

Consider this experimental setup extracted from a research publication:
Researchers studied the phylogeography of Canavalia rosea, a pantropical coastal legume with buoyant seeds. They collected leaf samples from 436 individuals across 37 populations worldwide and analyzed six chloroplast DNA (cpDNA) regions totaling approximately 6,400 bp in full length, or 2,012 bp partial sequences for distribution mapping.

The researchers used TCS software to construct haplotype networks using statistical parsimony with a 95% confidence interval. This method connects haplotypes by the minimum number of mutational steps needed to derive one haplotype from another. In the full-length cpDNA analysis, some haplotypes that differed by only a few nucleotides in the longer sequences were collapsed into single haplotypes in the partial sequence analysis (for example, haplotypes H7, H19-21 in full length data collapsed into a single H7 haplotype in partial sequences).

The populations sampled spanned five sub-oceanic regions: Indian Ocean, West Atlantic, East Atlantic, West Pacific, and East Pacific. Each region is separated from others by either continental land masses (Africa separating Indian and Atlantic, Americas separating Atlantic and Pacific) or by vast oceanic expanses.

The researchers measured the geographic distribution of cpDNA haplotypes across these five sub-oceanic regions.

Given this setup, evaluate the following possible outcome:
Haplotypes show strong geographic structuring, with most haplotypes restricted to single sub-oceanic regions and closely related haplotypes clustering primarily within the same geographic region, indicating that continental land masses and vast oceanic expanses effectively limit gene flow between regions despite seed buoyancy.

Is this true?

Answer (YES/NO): NO